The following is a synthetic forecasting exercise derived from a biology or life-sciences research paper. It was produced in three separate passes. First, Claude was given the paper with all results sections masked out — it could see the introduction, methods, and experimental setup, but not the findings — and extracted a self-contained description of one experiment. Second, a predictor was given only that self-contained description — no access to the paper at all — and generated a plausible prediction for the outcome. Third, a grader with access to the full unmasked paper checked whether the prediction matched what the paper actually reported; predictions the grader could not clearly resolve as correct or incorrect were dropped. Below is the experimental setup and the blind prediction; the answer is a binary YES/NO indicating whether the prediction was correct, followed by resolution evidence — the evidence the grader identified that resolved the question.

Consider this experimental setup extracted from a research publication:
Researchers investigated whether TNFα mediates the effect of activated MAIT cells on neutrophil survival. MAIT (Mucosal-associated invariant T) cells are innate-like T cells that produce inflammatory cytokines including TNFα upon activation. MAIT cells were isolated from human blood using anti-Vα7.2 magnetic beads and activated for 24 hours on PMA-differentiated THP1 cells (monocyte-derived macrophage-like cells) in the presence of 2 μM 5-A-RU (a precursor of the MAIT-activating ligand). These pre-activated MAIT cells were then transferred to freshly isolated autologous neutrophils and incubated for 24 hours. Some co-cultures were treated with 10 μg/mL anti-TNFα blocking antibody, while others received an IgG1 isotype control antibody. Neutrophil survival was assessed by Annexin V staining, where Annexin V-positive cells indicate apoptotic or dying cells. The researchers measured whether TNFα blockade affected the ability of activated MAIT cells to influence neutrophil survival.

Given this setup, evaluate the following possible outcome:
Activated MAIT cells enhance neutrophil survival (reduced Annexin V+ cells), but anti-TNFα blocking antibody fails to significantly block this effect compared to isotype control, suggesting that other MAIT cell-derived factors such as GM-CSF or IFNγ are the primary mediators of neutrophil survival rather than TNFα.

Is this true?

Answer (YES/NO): NO